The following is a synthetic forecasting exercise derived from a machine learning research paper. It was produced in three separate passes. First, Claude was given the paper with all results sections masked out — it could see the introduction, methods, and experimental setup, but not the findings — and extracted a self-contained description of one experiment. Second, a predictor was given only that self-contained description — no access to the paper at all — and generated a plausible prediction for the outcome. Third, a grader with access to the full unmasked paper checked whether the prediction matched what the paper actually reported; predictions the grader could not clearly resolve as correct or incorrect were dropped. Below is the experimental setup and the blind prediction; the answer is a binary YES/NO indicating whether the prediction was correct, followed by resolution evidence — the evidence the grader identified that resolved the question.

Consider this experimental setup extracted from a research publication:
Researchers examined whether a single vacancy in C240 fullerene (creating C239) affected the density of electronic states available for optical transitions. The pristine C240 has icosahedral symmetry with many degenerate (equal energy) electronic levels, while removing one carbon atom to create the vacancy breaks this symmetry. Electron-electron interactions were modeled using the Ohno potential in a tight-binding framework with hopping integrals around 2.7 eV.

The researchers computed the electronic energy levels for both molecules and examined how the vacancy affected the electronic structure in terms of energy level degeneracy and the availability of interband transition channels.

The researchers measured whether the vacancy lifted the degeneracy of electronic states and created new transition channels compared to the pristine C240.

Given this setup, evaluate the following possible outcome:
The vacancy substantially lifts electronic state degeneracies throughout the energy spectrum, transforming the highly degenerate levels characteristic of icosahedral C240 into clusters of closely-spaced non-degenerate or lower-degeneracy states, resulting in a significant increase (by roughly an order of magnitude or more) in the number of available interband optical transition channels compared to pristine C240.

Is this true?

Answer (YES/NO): NO